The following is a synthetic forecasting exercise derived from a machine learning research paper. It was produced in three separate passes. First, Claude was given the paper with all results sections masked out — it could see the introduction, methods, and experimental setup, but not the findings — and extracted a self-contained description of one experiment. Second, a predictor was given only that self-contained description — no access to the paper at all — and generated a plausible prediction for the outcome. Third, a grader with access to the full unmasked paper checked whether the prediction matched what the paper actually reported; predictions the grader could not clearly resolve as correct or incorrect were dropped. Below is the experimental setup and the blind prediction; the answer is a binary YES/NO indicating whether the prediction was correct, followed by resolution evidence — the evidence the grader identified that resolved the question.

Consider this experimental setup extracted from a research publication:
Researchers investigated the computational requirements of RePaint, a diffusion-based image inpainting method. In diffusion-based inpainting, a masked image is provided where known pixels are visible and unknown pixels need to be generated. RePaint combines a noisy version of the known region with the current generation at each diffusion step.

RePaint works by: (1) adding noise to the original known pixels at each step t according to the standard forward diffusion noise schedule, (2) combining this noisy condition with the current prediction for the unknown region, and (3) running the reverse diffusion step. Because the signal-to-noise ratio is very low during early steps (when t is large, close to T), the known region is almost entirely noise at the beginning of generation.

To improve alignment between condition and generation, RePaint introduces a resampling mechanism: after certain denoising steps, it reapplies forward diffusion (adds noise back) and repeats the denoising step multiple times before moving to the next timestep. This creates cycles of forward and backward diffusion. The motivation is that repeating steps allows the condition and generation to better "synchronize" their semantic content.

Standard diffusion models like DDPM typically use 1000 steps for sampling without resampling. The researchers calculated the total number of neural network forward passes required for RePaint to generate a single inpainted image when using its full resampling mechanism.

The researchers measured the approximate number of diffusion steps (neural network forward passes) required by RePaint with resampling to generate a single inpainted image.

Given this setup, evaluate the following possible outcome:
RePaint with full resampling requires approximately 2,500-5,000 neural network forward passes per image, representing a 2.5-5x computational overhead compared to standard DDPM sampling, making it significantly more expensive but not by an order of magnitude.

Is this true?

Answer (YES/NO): YES